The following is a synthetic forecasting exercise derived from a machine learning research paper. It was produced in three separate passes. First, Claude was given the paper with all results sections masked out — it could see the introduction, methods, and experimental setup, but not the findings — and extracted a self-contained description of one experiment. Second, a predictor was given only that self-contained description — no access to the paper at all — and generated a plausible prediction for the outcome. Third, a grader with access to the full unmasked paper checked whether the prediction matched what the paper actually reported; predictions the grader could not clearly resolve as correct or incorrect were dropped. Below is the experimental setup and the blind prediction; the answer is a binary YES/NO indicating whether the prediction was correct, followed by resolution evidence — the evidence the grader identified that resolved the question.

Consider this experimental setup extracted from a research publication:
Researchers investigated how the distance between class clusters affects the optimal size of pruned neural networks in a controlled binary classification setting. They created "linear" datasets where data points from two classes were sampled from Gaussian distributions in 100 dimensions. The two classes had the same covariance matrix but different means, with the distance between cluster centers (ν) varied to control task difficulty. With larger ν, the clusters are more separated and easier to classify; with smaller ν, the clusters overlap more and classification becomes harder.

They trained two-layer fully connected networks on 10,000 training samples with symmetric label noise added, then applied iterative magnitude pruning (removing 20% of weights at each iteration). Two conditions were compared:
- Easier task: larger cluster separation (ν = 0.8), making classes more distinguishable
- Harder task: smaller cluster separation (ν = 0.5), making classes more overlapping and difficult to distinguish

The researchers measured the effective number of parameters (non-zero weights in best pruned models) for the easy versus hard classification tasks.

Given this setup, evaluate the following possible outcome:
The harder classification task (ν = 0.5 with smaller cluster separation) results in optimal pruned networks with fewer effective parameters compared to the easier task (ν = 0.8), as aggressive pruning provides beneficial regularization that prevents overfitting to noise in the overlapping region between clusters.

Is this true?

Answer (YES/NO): NO